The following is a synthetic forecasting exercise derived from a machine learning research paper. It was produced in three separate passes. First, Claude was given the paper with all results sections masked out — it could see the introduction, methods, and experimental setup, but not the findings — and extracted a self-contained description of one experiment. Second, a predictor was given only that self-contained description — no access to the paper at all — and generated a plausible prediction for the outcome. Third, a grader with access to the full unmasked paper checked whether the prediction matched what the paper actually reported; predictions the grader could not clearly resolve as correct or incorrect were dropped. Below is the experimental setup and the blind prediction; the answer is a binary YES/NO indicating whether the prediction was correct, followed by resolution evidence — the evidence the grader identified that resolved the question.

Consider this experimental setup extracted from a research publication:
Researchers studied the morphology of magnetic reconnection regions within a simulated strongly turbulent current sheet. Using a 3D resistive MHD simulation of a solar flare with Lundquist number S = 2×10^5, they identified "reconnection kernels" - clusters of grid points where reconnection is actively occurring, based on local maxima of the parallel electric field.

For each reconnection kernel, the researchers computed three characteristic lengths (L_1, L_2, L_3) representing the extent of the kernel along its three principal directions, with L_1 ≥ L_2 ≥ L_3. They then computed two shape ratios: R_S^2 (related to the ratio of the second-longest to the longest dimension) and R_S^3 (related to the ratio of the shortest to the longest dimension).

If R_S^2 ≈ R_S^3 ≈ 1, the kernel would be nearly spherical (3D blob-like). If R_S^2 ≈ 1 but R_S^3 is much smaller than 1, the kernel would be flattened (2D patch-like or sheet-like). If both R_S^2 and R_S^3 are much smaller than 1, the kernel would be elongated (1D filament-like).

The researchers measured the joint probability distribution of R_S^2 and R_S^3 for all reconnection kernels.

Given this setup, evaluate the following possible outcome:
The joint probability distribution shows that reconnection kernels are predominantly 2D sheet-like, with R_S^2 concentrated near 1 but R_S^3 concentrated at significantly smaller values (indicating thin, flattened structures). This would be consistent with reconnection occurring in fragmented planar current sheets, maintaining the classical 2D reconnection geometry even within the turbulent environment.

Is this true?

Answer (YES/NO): YES